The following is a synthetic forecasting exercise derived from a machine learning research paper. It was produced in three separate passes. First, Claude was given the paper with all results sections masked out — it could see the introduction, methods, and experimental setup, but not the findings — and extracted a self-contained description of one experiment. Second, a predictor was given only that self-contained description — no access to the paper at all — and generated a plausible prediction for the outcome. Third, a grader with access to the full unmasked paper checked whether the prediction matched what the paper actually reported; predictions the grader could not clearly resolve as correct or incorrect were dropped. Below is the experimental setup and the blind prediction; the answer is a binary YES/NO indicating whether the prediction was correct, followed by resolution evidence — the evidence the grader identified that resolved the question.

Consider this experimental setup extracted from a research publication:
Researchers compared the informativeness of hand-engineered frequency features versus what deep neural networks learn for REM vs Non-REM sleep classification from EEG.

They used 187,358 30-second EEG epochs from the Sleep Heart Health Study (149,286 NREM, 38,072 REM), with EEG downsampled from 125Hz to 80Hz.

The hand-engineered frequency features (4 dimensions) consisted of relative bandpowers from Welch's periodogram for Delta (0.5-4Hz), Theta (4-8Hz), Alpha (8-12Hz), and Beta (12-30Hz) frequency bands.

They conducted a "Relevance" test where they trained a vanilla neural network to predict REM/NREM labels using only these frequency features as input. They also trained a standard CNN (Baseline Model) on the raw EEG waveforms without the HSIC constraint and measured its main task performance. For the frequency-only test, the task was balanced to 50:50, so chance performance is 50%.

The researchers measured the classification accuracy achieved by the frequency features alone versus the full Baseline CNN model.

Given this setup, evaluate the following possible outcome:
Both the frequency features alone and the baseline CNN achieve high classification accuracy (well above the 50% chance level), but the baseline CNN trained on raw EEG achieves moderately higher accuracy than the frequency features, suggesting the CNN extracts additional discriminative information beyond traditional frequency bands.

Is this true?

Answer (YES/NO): NO